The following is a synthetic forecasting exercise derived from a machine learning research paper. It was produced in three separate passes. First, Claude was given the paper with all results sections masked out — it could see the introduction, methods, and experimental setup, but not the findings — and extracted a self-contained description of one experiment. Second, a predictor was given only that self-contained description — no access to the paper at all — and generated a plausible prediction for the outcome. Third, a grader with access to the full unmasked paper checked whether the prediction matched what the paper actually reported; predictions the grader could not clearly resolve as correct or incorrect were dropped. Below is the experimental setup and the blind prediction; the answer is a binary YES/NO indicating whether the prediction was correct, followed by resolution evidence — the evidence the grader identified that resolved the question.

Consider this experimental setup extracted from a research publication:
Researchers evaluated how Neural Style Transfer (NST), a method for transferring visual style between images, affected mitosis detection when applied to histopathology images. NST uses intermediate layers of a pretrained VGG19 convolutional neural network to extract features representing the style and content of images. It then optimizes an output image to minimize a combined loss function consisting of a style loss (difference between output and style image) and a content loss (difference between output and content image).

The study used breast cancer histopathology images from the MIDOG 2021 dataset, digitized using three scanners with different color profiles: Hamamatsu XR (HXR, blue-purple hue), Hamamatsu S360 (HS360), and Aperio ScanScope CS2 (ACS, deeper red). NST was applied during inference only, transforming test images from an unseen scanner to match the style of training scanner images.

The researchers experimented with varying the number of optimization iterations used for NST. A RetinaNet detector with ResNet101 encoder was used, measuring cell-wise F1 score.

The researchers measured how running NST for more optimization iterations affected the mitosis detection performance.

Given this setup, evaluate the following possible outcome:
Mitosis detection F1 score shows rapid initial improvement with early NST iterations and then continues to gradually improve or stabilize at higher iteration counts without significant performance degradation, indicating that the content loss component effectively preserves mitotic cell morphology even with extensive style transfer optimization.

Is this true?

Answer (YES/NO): NO